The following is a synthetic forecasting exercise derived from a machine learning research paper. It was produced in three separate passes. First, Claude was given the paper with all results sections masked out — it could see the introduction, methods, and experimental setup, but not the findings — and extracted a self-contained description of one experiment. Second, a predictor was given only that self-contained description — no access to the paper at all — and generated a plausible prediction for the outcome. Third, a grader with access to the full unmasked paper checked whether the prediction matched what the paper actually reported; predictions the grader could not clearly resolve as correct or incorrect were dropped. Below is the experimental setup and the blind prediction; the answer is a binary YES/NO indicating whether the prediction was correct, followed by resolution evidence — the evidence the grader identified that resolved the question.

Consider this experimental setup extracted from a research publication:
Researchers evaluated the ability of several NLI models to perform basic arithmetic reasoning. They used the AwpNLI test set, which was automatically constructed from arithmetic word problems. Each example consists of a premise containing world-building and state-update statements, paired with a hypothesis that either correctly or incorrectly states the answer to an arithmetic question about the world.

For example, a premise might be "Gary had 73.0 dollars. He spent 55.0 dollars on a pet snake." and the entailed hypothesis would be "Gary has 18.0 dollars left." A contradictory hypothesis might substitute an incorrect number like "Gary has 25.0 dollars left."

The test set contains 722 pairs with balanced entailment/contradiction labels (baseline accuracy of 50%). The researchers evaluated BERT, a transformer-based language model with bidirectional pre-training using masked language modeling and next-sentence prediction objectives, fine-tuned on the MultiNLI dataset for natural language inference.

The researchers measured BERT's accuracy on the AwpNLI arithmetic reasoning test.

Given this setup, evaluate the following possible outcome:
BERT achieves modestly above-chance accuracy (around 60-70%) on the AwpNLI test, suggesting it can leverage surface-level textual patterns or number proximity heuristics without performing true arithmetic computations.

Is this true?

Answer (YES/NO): NO